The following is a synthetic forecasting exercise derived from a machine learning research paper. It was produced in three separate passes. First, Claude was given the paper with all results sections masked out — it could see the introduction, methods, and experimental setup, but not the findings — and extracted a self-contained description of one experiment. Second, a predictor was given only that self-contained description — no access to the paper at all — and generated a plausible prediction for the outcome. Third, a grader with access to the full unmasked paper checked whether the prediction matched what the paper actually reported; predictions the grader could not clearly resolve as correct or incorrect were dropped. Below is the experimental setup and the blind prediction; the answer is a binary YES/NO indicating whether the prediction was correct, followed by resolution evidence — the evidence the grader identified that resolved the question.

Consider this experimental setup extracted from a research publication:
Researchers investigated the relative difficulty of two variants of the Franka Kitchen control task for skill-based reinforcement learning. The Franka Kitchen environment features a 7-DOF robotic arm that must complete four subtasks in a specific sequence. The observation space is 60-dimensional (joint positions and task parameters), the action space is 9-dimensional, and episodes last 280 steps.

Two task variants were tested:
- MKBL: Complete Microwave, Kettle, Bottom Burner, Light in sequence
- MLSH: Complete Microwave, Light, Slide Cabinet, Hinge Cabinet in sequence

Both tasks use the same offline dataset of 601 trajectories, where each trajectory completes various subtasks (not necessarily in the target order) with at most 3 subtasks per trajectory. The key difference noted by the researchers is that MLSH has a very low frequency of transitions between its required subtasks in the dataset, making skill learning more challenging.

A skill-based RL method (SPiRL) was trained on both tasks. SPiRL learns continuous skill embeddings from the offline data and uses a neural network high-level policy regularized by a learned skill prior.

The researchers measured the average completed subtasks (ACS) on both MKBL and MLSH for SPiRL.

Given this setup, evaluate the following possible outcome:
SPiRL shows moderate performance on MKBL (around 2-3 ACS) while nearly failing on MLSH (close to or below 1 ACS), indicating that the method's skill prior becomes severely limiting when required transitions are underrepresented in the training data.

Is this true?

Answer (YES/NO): NO